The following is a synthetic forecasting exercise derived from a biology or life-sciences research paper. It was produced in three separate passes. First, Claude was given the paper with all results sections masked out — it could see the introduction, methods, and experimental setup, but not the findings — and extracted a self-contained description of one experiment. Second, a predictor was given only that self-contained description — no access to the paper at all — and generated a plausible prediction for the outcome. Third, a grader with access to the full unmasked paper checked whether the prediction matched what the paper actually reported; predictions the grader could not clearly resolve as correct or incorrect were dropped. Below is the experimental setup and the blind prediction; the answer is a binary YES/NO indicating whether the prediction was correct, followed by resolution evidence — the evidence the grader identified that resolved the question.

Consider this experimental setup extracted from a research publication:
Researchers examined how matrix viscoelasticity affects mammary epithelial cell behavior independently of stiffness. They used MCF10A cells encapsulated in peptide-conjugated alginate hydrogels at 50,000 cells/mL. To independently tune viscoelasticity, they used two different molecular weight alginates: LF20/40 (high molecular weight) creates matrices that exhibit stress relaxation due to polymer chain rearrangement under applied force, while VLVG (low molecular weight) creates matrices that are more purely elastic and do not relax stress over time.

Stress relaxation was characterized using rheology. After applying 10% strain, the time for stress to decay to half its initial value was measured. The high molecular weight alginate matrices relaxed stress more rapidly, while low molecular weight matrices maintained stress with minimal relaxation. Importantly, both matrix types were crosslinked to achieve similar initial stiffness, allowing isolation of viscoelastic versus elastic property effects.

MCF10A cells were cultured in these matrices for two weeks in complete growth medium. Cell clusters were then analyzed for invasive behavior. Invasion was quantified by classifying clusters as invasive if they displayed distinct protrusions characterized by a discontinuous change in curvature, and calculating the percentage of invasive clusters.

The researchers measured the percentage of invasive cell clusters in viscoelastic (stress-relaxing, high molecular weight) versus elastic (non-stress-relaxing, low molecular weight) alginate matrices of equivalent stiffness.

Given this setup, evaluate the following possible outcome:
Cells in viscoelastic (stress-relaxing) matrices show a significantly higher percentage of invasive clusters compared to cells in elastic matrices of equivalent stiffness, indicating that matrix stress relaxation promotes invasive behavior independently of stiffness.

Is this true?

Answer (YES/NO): NO